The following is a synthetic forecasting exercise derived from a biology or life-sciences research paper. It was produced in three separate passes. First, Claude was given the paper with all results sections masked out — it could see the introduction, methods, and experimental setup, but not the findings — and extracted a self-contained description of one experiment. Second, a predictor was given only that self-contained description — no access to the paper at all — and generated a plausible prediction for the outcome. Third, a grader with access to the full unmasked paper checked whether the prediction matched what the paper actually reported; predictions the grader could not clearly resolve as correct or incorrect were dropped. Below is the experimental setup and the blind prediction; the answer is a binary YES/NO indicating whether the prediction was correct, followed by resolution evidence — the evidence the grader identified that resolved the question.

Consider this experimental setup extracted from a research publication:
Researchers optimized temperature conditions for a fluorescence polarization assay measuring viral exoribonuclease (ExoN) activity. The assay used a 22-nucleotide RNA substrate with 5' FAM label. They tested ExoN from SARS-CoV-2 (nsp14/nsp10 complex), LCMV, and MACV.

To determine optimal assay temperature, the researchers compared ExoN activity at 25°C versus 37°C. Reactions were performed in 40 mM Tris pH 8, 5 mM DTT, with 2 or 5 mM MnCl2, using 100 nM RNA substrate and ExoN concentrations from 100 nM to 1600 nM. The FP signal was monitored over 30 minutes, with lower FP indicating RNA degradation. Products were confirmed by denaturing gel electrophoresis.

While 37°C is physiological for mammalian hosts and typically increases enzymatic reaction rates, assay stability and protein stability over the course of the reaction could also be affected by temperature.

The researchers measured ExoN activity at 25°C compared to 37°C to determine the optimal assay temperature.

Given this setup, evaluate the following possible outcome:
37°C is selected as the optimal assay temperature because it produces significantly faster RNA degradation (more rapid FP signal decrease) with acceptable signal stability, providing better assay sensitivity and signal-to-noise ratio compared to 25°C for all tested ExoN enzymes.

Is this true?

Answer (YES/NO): NO